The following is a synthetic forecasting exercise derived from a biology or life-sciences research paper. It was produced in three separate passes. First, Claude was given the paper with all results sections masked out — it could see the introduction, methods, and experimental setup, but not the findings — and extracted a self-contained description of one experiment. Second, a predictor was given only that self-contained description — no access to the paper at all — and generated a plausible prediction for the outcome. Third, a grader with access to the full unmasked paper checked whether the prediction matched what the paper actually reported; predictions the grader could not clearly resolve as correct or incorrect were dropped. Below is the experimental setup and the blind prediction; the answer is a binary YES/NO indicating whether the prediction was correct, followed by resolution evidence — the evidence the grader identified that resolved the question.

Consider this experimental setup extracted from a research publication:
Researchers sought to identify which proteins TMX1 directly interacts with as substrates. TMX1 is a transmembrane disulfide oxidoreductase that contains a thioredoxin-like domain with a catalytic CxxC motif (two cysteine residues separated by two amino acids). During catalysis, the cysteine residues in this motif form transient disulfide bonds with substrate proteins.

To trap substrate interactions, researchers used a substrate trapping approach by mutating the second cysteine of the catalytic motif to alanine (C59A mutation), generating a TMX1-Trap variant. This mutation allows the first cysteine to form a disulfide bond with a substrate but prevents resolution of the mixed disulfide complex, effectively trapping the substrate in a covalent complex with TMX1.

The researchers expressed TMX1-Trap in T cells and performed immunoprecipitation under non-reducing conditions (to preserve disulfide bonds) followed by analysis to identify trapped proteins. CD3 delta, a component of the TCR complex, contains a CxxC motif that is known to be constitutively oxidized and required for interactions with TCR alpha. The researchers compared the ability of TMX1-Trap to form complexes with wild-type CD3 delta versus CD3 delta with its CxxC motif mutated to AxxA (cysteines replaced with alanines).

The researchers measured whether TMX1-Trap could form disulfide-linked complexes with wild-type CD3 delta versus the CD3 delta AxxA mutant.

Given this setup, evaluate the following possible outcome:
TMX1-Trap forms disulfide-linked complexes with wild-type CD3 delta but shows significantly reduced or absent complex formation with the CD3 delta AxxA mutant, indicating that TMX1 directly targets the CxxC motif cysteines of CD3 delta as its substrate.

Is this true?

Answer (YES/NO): YES